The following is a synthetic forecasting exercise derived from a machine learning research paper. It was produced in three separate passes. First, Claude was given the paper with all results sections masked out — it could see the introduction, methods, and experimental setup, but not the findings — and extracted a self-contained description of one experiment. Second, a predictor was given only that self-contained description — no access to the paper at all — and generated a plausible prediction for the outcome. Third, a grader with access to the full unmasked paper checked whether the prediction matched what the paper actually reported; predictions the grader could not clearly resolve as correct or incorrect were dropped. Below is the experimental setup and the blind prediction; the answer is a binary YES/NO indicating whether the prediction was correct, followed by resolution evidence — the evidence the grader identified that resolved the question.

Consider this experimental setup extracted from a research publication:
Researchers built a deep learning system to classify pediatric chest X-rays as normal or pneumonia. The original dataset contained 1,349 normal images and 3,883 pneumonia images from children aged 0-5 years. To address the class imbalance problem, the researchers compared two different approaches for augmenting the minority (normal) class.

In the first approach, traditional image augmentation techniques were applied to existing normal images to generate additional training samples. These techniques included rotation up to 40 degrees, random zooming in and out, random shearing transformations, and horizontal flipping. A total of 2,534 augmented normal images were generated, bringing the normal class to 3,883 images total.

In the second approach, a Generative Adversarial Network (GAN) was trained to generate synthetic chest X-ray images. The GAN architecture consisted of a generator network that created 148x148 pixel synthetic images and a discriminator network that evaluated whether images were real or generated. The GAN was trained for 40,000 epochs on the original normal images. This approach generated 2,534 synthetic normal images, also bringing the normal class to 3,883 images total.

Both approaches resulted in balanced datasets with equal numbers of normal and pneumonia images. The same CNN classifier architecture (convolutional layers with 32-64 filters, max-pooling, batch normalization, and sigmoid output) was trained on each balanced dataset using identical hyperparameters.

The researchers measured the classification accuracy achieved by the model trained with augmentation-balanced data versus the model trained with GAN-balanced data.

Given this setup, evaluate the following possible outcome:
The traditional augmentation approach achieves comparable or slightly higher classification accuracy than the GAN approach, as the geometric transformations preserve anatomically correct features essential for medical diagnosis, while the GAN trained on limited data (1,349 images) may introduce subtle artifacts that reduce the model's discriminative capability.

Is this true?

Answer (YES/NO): NO